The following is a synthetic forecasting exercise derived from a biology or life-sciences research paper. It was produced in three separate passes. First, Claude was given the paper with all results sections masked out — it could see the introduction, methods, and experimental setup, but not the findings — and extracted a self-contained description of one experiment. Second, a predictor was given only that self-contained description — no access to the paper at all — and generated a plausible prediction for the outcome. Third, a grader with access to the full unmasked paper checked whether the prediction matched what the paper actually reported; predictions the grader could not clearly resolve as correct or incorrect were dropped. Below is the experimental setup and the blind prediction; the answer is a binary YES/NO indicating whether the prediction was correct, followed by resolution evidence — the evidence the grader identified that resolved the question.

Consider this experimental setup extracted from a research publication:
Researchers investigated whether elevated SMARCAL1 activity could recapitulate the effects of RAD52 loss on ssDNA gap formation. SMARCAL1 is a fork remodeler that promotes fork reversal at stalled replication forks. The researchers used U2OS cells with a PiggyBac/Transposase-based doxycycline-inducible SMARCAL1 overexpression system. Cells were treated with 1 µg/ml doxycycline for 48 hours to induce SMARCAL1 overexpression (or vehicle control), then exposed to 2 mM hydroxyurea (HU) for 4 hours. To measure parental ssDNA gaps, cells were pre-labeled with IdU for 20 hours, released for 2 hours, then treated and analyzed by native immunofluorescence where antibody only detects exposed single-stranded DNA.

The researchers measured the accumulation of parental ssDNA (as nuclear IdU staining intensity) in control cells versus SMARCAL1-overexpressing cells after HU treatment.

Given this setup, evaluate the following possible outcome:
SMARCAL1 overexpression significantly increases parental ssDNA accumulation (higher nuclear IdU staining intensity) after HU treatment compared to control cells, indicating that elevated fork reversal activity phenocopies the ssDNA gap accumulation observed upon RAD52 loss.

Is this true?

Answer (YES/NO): NO